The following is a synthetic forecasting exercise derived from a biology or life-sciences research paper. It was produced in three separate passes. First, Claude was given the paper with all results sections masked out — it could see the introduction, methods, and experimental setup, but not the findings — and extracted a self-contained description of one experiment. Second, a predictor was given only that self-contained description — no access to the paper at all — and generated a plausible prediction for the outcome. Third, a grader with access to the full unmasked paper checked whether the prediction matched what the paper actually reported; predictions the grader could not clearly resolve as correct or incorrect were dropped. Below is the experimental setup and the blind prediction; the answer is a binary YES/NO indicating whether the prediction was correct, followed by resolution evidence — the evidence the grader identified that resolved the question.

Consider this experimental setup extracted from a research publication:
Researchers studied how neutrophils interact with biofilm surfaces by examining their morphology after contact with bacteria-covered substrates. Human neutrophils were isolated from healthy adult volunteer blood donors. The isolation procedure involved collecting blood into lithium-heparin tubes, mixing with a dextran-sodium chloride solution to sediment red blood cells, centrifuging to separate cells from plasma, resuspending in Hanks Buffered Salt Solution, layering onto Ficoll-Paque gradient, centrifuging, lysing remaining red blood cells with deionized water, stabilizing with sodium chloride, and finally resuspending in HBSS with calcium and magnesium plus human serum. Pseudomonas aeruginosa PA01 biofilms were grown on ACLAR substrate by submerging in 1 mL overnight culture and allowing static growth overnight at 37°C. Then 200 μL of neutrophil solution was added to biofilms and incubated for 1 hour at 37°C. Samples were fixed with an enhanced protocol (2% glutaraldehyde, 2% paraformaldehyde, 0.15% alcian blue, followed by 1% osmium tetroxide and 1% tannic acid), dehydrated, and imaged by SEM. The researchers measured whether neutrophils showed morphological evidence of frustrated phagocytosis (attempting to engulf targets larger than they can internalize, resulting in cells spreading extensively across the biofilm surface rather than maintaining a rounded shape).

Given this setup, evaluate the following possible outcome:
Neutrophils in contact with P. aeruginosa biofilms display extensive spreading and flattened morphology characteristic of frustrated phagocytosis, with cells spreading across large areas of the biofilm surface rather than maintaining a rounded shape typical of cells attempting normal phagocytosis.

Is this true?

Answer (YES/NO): YES